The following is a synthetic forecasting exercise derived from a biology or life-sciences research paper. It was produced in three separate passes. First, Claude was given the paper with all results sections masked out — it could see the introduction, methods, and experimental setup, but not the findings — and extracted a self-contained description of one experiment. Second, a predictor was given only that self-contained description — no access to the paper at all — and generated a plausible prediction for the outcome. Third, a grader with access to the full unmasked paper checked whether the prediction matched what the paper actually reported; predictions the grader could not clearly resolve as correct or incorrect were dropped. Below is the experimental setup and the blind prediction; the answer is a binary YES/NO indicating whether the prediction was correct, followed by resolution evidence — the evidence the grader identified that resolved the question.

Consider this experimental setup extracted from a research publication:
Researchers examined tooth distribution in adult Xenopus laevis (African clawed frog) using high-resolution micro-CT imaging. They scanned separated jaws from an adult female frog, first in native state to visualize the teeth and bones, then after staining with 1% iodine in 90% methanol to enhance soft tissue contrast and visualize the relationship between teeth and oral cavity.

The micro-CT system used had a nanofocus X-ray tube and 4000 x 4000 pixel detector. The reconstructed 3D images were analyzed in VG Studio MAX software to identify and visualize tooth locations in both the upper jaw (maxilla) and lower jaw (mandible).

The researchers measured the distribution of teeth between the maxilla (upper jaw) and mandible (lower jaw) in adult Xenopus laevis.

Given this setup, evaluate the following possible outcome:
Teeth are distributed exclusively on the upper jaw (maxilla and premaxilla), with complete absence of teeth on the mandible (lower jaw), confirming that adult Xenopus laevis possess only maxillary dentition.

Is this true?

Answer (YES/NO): NO